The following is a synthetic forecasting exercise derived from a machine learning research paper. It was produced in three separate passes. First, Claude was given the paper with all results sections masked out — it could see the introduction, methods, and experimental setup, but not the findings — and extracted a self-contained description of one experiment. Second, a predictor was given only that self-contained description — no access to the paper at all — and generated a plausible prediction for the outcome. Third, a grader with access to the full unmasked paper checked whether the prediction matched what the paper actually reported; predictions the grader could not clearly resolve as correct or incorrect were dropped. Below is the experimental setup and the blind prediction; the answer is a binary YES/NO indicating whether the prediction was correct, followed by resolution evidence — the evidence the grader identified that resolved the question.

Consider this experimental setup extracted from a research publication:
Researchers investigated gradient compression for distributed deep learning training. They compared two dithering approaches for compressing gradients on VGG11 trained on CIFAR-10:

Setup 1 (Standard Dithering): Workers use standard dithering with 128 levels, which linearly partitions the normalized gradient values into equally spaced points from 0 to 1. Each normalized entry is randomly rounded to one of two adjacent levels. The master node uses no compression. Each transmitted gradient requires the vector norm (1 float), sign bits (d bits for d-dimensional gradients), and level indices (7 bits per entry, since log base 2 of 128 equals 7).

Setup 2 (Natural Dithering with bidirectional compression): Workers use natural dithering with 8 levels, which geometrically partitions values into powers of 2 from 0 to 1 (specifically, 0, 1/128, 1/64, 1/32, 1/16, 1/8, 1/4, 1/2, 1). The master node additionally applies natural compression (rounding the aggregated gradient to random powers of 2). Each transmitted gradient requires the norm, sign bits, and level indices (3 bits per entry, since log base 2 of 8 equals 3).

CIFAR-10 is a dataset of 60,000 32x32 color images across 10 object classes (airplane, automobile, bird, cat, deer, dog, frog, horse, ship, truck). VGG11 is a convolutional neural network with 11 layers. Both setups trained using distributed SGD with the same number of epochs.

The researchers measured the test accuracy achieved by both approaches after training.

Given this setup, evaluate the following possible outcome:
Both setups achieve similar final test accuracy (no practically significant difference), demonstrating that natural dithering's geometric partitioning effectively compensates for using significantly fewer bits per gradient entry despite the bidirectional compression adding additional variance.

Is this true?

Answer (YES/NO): YES